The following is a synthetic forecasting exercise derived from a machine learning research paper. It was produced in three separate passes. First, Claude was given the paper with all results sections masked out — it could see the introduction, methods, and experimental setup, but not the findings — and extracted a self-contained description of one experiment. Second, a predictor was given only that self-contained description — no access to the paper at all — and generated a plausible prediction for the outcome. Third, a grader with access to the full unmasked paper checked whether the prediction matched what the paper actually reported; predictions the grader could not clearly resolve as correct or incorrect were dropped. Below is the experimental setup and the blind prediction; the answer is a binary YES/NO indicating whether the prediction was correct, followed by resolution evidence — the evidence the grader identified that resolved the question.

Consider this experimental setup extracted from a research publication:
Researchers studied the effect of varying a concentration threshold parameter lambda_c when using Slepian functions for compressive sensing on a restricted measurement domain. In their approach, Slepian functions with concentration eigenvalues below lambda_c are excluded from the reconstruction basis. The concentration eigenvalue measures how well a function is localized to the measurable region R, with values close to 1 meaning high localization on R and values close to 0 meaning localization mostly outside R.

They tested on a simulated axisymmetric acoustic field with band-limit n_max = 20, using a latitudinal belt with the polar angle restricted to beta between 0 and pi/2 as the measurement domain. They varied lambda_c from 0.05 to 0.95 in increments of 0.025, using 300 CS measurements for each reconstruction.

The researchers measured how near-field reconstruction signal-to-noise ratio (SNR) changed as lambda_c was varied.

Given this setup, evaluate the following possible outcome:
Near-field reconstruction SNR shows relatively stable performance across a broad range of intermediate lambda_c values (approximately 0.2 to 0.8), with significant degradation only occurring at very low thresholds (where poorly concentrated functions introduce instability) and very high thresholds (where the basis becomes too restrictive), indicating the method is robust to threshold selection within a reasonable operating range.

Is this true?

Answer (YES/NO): NO